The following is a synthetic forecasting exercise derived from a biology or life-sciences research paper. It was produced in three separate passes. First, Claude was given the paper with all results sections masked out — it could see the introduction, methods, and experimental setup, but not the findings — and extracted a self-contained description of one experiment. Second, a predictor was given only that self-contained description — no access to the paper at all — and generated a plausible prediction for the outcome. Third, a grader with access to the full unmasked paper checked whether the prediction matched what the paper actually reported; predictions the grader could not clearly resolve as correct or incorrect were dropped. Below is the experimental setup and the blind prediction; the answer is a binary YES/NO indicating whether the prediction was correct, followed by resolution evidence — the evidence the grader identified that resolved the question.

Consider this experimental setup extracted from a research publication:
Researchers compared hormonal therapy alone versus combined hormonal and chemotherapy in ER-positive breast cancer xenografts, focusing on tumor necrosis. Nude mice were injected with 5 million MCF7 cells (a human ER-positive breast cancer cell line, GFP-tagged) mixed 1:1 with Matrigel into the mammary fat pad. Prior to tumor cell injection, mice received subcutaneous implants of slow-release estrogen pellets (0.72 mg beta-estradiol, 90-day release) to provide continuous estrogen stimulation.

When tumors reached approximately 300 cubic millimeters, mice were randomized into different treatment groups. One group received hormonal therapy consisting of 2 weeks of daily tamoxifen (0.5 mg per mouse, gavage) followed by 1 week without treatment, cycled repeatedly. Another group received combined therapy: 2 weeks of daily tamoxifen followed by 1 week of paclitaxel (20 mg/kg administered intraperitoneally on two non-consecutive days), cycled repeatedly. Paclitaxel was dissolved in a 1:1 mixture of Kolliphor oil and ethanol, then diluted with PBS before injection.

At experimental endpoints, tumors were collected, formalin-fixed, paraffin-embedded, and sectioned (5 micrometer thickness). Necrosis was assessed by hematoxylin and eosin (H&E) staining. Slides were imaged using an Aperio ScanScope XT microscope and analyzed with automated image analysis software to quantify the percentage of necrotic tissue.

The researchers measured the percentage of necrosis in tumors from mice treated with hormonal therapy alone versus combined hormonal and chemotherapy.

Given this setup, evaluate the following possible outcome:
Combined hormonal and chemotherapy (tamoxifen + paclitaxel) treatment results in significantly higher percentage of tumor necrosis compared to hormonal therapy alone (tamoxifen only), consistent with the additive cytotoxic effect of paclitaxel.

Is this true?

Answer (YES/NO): YES